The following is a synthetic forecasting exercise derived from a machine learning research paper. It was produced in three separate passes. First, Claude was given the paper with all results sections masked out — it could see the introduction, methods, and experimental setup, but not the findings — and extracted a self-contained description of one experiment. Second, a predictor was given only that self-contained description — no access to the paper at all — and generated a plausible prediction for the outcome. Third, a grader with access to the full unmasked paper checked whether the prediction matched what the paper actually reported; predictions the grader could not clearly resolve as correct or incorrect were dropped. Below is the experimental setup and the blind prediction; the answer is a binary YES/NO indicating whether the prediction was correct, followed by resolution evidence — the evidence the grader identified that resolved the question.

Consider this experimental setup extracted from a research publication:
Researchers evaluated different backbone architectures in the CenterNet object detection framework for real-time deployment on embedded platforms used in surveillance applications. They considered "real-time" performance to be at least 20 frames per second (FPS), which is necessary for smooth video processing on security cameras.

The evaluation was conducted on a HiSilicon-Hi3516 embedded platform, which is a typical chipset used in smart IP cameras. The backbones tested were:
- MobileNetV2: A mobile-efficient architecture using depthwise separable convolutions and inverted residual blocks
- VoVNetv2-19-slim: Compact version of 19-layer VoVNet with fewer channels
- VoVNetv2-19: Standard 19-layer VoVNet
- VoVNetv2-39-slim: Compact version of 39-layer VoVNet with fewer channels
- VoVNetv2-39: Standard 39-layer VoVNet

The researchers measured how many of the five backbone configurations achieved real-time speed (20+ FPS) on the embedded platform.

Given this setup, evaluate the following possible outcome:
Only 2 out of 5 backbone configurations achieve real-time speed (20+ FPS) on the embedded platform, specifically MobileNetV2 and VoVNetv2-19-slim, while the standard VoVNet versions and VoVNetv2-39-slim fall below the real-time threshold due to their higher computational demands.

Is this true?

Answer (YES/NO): NO